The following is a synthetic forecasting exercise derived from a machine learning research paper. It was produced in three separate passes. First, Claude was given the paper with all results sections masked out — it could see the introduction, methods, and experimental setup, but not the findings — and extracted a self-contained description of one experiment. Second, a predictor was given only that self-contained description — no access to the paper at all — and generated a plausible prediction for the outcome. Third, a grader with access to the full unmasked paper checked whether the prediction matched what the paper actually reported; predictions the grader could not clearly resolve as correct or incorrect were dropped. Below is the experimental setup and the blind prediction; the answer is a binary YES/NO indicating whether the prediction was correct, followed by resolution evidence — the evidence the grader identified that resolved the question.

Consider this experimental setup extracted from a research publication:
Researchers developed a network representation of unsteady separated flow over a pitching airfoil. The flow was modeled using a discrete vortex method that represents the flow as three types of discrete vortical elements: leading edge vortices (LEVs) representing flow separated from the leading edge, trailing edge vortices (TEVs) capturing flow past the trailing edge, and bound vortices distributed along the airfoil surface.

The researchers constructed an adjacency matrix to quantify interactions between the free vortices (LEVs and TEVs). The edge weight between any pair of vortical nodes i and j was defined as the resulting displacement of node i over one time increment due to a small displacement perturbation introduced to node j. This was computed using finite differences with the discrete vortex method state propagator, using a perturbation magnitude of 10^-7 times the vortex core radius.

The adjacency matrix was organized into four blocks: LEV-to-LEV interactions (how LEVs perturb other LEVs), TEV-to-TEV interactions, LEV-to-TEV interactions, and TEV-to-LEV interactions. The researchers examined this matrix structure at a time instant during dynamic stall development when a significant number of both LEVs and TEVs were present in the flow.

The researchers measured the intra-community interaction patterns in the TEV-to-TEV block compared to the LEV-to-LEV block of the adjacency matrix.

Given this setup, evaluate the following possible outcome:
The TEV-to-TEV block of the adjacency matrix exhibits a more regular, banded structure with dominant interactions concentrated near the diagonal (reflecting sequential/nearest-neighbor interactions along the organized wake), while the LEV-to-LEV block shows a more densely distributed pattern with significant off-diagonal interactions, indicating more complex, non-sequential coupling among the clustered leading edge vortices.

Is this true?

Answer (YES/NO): YES